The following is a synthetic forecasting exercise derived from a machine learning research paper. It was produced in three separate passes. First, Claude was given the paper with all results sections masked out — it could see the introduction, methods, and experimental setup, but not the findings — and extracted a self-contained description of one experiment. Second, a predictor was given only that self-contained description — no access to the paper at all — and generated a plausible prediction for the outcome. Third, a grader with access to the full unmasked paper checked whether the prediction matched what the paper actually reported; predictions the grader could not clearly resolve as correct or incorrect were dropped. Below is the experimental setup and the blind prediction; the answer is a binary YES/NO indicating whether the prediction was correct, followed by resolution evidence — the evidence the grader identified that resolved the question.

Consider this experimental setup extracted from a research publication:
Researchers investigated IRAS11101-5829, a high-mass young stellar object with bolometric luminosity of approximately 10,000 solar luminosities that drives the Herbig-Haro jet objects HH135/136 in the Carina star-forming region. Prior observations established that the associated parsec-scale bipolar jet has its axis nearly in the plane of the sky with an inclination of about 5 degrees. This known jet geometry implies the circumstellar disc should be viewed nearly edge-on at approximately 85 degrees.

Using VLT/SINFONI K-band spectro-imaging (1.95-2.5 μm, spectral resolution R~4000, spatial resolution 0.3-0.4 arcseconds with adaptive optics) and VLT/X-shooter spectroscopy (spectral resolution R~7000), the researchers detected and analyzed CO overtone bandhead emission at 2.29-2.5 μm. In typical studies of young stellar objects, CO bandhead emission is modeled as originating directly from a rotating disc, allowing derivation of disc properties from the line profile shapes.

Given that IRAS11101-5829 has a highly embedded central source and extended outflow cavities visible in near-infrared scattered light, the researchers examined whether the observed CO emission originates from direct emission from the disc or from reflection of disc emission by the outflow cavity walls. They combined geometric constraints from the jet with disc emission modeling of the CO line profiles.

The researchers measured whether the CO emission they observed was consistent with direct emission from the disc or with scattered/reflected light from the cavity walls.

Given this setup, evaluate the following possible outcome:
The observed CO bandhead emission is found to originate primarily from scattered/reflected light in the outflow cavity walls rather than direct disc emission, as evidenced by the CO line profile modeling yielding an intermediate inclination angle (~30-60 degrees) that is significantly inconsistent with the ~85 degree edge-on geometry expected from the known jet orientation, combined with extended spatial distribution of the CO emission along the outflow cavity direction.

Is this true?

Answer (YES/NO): NO